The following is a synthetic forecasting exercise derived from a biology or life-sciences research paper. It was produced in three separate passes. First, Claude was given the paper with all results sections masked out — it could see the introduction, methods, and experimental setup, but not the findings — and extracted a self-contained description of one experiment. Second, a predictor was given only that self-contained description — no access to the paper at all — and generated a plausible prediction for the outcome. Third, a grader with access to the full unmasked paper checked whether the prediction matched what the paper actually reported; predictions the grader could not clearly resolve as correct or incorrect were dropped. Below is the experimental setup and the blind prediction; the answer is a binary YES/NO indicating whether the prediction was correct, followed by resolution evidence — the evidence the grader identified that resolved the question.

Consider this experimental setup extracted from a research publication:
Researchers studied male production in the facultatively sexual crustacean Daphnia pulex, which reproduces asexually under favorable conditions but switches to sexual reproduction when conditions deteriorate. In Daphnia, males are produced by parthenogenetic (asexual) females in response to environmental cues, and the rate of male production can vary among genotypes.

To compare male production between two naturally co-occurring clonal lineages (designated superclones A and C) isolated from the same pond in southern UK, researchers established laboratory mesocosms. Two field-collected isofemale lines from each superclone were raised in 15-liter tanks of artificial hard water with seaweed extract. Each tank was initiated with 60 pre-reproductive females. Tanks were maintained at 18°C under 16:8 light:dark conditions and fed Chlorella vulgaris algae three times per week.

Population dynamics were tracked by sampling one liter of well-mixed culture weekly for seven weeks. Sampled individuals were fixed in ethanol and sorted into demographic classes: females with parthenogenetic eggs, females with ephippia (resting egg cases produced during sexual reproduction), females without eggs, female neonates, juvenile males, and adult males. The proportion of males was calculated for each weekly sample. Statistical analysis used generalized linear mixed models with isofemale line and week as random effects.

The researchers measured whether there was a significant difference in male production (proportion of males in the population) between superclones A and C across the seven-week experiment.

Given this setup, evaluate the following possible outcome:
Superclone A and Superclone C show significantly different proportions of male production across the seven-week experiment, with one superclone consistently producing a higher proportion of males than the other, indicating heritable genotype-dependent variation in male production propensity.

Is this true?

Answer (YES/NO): YES